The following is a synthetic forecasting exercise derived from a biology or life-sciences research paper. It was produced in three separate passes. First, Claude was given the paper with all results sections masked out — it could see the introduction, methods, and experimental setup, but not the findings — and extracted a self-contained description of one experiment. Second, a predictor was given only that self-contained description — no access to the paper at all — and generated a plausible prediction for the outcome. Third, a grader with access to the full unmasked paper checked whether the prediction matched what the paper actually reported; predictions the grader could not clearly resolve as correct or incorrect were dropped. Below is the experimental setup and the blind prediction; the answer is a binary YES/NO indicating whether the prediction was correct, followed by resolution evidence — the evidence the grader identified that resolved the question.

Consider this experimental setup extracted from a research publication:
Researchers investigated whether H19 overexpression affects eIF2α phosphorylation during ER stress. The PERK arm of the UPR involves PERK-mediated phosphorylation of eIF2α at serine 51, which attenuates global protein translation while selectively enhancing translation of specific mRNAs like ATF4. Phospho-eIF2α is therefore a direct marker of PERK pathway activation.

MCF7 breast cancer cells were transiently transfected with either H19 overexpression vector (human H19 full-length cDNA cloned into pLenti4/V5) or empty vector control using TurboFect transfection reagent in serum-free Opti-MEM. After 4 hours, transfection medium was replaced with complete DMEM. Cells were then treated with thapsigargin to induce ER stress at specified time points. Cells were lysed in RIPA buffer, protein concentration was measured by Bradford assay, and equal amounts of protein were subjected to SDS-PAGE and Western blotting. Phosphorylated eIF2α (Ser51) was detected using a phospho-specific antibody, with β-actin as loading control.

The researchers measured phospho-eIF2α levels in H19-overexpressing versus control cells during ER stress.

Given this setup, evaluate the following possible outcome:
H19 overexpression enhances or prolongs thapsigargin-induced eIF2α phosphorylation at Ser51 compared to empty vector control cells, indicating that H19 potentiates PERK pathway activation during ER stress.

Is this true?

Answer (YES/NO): YES